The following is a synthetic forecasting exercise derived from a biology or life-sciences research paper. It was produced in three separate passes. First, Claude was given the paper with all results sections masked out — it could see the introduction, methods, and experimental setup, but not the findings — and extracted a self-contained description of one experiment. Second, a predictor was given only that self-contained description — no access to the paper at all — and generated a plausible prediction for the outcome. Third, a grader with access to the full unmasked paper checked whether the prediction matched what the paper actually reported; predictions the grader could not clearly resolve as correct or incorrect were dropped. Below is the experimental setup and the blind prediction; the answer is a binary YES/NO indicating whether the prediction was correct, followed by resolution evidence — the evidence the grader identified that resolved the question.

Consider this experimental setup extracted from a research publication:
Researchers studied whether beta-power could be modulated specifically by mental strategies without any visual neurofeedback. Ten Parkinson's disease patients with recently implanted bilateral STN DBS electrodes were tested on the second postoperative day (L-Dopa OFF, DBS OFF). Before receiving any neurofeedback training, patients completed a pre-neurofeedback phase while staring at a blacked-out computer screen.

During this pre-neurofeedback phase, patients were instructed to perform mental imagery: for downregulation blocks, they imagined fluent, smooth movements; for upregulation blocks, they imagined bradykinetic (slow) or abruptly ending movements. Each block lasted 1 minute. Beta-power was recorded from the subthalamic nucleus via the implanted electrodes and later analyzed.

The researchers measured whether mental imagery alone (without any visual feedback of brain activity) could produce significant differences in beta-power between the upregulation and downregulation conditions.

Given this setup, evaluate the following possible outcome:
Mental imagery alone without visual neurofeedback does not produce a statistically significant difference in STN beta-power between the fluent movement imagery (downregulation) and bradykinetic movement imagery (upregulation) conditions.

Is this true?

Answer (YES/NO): YES